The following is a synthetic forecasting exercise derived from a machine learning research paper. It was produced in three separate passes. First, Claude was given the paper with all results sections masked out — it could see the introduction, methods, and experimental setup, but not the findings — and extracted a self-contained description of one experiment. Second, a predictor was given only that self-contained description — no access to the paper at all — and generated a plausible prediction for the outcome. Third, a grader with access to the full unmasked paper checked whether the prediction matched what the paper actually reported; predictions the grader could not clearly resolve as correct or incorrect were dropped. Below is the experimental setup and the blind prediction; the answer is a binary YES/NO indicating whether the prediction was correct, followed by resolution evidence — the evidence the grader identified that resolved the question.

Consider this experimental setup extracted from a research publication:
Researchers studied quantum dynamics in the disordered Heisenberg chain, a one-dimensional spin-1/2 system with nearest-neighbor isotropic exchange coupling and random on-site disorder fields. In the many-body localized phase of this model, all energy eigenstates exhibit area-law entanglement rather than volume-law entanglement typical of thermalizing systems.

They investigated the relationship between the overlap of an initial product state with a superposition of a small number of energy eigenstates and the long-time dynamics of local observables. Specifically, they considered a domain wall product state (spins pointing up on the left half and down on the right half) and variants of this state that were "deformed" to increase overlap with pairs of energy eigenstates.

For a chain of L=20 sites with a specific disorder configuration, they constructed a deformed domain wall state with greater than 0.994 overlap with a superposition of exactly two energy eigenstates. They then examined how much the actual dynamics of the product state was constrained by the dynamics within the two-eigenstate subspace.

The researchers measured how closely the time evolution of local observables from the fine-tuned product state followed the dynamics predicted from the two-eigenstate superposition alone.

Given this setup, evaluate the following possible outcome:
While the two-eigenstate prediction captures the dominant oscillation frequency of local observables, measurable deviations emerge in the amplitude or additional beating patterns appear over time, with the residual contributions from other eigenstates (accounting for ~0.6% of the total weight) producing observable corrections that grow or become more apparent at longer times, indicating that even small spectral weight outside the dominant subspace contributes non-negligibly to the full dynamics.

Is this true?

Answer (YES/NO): NO